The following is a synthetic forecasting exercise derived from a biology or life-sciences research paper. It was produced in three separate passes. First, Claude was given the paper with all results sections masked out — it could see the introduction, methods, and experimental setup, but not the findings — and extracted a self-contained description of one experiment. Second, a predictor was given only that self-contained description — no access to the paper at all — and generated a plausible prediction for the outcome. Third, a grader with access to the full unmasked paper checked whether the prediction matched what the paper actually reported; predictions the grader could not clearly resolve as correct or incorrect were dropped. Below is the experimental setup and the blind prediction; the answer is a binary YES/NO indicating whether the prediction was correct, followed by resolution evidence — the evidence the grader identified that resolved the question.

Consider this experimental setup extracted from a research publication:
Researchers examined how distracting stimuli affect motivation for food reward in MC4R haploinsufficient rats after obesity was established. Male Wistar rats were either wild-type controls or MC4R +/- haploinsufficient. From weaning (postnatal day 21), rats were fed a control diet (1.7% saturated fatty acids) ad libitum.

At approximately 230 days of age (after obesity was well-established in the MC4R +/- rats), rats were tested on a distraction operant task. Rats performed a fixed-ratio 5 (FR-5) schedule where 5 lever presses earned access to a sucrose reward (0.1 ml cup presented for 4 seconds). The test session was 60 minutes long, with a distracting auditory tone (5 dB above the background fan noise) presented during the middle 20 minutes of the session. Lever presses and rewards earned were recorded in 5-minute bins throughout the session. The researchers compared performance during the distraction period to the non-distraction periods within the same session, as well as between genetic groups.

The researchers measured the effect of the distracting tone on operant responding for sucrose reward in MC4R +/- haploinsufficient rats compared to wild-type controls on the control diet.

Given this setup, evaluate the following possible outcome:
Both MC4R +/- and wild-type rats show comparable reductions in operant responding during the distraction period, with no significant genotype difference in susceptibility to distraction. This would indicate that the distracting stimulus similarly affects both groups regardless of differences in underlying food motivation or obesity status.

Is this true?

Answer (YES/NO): NO